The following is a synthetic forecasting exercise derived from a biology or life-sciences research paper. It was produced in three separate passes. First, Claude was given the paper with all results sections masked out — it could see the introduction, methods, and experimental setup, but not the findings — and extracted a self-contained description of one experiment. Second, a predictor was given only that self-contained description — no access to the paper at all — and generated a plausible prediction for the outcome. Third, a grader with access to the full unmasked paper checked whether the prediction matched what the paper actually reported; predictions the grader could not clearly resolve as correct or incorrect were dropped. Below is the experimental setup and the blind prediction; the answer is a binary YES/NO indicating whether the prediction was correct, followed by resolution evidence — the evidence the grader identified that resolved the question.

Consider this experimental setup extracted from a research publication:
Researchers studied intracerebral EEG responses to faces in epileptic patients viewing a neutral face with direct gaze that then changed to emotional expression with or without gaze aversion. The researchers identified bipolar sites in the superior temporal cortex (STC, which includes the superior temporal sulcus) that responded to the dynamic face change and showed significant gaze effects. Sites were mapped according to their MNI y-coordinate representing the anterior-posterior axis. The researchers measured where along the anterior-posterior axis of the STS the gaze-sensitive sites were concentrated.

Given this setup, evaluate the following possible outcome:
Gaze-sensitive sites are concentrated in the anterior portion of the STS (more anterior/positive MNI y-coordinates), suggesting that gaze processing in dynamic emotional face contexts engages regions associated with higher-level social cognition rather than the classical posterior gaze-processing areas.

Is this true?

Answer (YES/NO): NO